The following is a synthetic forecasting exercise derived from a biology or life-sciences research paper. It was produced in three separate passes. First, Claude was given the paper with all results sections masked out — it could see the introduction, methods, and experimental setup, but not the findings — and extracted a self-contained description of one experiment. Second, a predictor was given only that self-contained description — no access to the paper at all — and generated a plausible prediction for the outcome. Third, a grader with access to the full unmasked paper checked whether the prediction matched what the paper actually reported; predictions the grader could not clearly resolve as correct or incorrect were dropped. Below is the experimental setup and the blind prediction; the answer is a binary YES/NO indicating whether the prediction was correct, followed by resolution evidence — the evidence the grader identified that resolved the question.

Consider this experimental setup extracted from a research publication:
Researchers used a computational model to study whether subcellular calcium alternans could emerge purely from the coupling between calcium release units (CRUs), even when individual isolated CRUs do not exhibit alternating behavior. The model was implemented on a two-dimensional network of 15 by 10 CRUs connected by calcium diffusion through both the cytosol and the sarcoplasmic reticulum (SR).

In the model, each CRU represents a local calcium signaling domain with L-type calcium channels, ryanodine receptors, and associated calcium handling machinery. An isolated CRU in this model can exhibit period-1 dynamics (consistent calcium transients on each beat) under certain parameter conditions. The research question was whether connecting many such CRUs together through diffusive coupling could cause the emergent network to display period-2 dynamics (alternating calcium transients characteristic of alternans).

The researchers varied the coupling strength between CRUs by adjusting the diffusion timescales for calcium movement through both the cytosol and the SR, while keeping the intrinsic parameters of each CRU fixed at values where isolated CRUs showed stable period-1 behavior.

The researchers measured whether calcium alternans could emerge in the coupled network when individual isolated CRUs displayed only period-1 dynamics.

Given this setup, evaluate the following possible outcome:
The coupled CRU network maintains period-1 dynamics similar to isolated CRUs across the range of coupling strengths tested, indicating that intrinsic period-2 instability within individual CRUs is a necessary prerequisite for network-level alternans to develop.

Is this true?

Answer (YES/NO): NO